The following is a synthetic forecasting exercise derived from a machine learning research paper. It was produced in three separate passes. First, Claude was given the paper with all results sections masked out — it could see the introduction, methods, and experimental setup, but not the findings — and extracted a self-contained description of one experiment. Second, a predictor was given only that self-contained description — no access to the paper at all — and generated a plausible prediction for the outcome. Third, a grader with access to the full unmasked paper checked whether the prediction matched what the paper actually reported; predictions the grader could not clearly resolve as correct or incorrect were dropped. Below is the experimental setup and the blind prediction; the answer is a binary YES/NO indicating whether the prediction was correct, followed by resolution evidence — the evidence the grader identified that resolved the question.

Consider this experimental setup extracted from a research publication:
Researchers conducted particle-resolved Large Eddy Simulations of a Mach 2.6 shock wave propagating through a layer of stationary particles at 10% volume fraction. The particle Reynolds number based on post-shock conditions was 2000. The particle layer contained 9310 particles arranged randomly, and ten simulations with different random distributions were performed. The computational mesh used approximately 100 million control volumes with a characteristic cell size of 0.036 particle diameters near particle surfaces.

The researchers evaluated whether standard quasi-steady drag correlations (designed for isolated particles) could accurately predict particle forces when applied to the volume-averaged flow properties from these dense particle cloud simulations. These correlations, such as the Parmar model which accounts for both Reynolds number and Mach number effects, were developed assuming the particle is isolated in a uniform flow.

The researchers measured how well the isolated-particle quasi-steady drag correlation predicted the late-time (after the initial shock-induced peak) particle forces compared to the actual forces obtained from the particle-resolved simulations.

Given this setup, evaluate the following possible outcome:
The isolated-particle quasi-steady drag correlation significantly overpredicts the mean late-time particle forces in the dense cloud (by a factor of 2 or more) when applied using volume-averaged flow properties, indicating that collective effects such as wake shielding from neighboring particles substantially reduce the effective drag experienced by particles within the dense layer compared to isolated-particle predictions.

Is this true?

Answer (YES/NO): NO